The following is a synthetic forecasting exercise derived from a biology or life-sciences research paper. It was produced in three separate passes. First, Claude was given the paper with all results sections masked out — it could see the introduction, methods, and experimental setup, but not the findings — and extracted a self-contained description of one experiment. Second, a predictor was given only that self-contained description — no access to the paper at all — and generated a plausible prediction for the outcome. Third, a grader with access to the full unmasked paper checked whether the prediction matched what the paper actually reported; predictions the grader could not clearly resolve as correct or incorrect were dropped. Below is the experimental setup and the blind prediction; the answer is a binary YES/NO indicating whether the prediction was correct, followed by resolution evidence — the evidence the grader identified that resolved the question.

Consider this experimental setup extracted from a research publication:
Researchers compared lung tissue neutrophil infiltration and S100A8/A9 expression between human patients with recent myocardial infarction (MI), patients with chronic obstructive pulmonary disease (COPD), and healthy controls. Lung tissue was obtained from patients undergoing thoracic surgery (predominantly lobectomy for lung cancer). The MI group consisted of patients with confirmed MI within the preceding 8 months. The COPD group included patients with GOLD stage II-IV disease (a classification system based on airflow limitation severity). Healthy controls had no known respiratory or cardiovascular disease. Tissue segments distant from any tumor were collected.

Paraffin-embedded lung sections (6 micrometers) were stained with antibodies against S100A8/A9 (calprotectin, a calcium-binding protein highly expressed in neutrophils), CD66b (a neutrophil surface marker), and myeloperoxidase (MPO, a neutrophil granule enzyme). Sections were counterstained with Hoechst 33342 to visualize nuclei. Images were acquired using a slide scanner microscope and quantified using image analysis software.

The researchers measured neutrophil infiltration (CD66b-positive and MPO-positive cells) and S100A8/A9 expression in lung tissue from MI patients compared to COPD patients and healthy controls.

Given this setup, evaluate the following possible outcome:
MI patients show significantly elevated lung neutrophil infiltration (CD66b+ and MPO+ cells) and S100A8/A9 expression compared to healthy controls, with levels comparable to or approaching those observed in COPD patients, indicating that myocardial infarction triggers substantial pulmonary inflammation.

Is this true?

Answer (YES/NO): YES